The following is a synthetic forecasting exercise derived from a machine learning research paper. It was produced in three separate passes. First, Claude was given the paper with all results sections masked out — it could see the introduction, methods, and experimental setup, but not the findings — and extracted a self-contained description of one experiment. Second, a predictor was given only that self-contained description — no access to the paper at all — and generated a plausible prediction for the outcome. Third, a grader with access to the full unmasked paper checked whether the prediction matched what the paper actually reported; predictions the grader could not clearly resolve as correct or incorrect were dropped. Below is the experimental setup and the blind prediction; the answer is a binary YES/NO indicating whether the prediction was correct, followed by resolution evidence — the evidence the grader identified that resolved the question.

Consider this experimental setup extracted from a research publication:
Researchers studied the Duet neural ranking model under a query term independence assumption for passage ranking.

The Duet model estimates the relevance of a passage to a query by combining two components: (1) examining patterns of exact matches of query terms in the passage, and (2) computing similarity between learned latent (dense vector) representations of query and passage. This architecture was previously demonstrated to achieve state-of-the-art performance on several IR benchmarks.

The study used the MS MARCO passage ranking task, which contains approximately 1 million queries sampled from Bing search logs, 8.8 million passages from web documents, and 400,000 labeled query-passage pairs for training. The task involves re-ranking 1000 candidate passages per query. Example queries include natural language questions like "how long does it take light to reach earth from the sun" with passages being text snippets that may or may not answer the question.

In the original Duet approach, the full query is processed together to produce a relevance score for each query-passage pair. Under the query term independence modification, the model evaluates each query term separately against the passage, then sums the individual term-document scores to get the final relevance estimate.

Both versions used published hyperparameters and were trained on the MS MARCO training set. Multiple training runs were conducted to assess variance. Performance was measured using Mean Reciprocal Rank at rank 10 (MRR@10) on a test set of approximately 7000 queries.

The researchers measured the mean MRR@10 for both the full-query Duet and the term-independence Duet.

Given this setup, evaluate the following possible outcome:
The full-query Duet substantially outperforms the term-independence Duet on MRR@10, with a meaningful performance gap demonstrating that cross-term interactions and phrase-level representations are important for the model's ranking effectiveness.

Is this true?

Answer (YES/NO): NO